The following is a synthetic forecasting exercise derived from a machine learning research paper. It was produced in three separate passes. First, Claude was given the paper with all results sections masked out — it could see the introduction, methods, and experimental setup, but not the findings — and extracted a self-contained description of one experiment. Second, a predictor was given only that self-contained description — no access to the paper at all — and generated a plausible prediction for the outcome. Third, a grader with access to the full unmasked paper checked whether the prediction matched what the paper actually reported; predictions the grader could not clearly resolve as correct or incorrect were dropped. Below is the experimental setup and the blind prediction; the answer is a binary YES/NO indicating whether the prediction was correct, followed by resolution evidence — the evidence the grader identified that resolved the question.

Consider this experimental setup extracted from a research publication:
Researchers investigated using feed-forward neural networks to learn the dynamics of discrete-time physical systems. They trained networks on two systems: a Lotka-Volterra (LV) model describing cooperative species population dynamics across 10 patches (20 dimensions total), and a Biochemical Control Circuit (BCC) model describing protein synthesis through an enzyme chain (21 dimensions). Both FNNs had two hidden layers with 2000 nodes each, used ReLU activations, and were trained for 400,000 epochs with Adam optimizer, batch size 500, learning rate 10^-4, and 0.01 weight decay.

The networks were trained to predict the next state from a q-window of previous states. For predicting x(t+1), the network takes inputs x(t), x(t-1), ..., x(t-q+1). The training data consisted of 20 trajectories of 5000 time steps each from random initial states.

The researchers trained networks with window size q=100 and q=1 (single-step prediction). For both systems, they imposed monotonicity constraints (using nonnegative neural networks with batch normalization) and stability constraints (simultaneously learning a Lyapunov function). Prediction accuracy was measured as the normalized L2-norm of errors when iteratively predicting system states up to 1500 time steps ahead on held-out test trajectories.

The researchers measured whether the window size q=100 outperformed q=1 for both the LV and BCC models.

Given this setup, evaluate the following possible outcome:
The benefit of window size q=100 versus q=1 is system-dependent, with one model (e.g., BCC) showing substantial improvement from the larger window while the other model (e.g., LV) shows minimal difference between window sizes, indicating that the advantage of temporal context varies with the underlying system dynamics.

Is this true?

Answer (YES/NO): NO